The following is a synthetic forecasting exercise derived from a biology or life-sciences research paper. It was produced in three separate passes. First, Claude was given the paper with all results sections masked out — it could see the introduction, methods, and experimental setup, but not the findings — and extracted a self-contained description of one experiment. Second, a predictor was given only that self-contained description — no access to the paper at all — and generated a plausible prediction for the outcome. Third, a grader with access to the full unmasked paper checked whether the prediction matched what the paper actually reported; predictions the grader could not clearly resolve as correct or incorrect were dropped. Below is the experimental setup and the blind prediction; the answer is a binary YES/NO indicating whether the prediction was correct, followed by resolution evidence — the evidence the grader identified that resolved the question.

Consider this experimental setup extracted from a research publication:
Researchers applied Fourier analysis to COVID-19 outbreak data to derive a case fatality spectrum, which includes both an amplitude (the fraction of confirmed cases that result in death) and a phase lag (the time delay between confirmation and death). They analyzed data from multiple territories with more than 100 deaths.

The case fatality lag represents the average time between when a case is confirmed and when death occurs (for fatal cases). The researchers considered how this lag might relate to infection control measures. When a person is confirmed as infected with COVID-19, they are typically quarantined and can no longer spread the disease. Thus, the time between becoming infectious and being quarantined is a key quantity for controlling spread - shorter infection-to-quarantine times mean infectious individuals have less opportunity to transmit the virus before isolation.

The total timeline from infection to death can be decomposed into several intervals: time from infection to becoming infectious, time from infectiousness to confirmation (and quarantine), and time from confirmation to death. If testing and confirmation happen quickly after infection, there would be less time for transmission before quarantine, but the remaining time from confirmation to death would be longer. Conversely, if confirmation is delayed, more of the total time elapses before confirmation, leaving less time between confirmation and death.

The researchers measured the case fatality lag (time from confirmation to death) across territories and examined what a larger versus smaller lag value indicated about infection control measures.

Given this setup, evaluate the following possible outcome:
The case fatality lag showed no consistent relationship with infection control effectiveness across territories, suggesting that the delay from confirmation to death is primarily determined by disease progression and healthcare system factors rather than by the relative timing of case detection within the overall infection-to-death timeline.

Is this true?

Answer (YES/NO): NO